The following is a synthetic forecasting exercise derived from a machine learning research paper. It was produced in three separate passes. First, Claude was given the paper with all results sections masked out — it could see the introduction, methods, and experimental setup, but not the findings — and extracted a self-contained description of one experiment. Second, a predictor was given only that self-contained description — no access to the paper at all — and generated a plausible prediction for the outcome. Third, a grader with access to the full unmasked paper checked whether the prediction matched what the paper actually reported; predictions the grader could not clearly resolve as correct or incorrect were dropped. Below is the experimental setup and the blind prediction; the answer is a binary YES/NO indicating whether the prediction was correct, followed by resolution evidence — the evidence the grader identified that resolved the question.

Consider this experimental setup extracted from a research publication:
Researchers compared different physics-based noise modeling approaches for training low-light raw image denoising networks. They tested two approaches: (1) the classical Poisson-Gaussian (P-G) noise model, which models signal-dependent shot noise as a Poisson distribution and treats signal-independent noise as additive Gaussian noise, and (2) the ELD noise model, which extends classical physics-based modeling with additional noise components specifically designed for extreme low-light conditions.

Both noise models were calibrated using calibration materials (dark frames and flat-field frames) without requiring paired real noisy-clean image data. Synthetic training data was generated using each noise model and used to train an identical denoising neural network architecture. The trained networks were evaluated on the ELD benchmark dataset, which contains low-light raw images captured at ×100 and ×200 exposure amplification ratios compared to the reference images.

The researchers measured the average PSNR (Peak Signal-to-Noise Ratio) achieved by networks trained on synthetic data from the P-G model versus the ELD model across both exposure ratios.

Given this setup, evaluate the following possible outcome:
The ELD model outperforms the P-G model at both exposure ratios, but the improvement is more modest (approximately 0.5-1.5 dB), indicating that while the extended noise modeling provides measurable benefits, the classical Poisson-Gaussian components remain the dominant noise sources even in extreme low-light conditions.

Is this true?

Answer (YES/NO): NO